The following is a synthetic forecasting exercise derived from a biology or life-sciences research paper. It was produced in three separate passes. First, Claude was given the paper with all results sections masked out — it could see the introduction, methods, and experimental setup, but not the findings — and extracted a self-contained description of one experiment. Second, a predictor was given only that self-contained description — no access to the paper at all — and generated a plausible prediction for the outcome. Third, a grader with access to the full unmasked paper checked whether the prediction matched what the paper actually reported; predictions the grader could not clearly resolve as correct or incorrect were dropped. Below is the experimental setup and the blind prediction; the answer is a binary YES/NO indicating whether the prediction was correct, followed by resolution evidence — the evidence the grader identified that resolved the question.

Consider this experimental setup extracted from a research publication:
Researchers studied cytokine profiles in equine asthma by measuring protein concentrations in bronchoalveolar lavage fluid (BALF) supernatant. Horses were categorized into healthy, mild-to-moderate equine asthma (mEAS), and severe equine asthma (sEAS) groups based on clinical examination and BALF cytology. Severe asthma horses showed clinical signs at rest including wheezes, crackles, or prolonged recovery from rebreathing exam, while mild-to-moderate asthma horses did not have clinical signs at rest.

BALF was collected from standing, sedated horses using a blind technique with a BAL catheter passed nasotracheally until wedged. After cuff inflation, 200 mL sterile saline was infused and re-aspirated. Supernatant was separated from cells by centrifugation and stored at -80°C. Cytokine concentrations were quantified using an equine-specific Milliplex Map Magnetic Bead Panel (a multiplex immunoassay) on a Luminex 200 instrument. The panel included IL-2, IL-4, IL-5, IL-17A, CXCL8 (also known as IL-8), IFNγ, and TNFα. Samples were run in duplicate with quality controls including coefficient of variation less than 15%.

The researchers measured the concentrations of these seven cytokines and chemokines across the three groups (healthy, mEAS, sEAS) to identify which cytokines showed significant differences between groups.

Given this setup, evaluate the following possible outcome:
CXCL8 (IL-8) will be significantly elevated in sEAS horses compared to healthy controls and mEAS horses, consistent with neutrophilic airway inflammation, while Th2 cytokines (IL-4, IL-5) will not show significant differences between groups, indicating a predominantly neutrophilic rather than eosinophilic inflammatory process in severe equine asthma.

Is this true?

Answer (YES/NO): NO